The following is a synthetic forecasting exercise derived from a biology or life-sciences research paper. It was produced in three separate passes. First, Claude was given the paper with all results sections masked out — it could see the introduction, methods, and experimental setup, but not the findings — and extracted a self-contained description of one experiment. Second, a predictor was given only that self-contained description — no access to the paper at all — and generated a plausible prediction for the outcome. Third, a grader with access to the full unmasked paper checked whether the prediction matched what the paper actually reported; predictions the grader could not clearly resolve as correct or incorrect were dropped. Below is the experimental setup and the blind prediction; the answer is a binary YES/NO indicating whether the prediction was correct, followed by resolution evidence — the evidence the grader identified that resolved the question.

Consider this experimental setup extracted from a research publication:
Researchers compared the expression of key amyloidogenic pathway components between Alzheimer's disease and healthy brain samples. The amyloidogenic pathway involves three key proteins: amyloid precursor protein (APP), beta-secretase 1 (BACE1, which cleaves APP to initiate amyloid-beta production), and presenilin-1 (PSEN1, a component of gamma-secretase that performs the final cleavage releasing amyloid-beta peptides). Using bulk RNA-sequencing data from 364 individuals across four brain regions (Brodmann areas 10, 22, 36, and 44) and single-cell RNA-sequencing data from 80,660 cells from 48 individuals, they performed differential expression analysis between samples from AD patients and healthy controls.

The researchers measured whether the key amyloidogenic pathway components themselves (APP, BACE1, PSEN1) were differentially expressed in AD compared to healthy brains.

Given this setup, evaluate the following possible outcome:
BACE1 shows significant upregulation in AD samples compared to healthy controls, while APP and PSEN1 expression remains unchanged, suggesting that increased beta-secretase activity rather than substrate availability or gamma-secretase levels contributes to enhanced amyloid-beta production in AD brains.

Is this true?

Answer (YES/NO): NO